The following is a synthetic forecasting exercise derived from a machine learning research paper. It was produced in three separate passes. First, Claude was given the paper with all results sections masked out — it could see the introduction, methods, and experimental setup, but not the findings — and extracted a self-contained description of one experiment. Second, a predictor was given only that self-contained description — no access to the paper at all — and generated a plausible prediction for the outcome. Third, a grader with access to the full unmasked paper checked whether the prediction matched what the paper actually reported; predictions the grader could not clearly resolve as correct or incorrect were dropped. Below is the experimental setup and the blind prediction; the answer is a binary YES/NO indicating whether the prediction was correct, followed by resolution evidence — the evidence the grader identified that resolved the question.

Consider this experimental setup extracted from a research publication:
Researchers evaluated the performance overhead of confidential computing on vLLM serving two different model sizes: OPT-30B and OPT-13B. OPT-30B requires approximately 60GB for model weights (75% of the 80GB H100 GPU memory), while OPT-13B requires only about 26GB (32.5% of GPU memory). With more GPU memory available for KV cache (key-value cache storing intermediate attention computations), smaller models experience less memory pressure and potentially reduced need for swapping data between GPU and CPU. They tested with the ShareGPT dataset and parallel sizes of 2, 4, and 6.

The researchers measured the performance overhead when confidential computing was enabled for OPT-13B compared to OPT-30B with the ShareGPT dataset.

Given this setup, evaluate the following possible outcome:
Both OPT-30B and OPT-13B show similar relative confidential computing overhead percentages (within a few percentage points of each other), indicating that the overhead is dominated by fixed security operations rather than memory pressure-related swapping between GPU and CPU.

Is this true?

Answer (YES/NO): NO